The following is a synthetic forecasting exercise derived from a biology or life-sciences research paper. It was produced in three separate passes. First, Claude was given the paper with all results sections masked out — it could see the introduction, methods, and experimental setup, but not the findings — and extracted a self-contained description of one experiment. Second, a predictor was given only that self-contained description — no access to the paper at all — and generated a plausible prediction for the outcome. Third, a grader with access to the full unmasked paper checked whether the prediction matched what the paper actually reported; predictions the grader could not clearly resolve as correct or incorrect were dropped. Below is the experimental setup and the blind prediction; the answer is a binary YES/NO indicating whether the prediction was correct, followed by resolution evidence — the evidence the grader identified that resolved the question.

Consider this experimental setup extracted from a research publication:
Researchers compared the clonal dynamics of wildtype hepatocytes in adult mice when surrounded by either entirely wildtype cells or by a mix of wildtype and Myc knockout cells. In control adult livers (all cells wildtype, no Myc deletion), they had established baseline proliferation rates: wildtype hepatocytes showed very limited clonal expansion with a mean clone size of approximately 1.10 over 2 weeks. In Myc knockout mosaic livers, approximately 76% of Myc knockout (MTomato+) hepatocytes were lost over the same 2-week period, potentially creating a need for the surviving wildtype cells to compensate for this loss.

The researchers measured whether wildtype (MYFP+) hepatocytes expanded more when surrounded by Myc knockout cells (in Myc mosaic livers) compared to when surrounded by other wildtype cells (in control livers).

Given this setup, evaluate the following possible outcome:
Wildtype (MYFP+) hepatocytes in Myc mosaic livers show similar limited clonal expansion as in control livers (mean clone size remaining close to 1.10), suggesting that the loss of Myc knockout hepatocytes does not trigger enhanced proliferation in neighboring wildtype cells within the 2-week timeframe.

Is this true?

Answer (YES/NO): NO